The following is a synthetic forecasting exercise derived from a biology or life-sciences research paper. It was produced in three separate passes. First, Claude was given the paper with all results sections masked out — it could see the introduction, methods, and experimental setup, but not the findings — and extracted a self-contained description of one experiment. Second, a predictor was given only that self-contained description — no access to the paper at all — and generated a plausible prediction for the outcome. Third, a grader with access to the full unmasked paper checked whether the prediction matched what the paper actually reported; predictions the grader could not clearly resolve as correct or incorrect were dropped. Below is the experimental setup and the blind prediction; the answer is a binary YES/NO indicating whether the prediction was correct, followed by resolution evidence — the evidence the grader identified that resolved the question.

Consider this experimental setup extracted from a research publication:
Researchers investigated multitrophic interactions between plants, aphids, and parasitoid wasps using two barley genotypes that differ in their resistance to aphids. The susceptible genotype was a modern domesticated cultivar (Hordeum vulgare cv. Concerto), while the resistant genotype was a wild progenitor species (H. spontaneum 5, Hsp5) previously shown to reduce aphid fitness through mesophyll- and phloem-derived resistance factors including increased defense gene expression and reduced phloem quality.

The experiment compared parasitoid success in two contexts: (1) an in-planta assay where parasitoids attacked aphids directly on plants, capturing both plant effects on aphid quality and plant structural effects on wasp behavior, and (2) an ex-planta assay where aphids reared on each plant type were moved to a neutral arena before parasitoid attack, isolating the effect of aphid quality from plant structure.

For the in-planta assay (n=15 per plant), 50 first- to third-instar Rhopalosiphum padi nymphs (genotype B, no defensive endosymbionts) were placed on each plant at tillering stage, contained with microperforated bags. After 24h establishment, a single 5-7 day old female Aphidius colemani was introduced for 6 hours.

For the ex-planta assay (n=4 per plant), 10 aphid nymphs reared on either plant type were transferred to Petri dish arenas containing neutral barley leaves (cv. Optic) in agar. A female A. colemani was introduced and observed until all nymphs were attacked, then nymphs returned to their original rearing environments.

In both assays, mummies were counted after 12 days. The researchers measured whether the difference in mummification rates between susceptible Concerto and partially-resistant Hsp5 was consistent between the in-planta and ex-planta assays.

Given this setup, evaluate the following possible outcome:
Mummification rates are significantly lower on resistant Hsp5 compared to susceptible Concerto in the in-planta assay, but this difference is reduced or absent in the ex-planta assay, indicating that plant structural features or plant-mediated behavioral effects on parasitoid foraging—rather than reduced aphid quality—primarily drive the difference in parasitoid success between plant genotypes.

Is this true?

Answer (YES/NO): YES